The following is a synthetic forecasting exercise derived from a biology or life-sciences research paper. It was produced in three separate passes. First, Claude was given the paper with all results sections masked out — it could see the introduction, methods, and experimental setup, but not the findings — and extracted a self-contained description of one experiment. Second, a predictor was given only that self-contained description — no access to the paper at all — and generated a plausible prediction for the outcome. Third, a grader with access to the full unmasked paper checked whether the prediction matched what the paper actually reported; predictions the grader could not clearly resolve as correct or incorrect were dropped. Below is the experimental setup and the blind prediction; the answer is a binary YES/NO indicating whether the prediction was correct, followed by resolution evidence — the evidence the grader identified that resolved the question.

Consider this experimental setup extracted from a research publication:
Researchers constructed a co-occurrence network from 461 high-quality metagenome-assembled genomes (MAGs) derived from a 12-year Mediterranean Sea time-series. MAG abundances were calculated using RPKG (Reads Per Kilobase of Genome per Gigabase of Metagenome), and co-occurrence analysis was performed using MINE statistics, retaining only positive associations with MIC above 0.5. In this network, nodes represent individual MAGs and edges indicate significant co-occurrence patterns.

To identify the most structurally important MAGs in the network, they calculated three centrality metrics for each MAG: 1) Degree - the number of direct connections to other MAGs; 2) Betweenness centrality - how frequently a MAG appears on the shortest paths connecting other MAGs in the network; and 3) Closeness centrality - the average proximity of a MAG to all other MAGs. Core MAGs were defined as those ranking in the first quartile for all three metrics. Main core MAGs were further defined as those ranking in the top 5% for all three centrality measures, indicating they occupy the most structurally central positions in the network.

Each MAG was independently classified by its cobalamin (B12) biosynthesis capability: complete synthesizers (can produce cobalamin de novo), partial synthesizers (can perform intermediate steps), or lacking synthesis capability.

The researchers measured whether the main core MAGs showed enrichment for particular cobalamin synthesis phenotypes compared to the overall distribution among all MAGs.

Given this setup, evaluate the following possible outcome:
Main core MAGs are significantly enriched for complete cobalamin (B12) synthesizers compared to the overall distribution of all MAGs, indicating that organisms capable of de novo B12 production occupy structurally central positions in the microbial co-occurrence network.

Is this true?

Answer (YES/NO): YES